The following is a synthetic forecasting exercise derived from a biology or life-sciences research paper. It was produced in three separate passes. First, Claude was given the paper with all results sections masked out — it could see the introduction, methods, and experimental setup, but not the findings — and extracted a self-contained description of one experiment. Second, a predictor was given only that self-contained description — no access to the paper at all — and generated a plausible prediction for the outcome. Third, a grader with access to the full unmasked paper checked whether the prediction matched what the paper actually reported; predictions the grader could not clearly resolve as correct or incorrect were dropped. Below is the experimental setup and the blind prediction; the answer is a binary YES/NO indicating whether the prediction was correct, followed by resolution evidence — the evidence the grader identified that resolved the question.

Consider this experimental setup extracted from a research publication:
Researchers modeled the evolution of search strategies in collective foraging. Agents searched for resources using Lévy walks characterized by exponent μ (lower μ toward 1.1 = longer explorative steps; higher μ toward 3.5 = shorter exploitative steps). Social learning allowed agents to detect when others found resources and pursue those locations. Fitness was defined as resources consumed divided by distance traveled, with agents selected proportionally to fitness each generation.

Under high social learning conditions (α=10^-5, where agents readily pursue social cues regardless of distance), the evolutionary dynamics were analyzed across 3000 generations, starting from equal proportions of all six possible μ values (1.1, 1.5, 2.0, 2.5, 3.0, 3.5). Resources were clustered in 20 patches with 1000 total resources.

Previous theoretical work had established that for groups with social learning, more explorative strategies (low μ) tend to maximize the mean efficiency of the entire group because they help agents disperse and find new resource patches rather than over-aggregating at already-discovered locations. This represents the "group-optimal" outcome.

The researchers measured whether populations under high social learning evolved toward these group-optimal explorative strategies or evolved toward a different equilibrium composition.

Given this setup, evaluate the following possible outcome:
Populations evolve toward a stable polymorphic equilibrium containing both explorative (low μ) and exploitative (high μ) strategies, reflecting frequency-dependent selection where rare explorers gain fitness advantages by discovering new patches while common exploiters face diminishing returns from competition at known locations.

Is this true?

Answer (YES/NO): YES